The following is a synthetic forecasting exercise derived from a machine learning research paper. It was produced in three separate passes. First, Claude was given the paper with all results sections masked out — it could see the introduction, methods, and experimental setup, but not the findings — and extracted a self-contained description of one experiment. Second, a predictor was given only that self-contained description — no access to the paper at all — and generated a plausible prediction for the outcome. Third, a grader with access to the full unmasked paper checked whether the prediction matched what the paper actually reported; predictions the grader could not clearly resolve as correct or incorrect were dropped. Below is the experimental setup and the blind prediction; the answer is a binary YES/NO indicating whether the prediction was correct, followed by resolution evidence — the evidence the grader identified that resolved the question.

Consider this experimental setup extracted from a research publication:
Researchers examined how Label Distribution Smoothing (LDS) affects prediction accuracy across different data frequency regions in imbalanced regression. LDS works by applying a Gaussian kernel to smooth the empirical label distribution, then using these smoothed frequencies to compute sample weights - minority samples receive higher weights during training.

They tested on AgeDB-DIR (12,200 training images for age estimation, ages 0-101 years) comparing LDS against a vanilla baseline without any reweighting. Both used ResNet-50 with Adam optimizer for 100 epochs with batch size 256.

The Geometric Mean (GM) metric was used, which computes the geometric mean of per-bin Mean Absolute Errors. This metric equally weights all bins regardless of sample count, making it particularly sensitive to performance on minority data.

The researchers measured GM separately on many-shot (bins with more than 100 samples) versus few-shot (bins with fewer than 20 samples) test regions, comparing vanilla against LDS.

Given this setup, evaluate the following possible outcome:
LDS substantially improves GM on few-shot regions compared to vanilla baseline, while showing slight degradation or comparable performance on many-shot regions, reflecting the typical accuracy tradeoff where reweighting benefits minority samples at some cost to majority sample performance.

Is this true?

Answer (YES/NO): YES